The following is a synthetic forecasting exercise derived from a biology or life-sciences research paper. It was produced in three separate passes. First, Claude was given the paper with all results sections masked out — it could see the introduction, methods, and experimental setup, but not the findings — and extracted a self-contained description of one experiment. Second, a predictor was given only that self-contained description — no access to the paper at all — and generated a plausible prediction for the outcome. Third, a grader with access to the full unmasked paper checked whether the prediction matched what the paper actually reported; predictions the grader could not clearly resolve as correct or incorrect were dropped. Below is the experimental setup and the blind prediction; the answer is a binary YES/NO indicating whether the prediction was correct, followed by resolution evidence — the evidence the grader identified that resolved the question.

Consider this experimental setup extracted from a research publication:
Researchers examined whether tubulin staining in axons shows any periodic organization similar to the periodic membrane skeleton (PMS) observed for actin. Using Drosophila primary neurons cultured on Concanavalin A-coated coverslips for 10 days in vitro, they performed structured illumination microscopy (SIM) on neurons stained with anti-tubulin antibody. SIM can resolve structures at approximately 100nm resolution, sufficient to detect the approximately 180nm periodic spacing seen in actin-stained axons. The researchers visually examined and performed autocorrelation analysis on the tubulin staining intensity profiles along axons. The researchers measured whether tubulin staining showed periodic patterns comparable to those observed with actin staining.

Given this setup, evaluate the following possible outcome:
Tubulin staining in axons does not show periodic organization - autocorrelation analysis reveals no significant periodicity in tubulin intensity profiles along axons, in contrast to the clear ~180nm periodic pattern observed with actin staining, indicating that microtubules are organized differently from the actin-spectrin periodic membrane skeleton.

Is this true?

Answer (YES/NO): YES